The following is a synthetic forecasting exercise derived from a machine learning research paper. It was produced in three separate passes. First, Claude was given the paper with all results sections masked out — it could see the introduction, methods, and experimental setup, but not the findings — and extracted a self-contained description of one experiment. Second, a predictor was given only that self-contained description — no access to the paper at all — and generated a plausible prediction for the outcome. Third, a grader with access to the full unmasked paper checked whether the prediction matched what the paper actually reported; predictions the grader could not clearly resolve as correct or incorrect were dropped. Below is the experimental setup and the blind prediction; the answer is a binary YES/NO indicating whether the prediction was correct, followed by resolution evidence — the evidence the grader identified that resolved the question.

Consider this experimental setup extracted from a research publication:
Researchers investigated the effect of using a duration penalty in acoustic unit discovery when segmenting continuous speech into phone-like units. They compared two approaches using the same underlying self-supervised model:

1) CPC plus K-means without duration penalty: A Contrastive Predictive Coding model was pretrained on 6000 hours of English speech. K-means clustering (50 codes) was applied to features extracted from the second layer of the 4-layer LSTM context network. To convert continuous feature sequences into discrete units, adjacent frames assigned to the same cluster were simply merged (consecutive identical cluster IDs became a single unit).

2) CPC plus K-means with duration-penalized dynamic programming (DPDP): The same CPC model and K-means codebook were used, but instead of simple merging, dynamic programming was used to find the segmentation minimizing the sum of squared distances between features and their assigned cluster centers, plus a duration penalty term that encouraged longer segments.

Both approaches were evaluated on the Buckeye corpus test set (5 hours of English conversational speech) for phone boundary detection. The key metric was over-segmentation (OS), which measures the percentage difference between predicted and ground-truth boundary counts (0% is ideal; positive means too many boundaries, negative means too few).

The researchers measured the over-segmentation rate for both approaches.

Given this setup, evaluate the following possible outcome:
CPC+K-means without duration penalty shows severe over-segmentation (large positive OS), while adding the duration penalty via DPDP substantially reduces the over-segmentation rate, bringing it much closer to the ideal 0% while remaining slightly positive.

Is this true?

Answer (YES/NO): YES